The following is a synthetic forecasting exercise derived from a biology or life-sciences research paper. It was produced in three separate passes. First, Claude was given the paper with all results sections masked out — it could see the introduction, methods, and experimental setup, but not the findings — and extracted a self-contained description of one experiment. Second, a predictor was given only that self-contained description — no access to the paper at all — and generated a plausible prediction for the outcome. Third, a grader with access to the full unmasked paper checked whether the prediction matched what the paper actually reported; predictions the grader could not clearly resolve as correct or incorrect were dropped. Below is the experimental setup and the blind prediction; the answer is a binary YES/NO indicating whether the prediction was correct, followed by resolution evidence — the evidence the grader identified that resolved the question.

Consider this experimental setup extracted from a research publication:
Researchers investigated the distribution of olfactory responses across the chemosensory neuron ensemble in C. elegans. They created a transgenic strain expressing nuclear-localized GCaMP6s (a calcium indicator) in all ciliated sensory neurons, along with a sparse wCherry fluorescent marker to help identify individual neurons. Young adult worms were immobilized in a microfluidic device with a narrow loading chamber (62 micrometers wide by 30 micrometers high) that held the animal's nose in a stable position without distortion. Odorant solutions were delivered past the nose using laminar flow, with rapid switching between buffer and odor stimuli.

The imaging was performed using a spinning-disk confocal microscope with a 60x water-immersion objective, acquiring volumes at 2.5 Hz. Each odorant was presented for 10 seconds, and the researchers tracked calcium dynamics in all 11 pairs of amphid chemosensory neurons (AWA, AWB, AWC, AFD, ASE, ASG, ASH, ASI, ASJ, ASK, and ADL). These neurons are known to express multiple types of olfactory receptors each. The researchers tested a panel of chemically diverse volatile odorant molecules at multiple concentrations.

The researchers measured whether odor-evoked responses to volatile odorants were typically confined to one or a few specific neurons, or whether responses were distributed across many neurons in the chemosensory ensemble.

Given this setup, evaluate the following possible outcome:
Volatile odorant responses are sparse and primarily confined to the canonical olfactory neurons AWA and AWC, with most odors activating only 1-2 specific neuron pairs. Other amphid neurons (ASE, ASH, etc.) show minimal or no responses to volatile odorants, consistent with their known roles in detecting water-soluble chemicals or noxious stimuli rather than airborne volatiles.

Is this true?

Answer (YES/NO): NO